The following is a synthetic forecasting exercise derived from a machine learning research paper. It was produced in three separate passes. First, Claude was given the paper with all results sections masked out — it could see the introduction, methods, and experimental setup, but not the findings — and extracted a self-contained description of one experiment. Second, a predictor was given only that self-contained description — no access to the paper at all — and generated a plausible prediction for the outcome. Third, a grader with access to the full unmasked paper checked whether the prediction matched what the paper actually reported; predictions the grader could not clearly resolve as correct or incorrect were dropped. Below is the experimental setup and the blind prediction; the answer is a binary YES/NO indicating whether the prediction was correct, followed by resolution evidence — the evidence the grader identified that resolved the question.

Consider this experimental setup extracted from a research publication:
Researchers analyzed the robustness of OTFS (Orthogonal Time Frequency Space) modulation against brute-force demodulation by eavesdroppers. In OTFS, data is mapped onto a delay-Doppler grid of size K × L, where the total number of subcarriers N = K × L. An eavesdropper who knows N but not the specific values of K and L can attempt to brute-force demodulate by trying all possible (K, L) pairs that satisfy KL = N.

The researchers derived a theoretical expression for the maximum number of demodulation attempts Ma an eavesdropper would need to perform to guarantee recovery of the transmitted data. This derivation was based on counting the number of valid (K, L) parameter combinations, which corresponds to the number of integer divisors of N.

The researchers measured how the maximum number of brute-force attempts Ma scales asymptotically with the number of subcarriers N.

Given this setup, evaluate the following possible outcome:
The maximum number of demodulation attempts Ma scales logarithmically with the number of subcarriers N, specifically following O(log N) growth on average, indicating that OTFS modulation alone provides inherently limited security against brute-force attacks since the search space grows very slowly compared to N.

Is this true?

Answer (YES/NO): NO